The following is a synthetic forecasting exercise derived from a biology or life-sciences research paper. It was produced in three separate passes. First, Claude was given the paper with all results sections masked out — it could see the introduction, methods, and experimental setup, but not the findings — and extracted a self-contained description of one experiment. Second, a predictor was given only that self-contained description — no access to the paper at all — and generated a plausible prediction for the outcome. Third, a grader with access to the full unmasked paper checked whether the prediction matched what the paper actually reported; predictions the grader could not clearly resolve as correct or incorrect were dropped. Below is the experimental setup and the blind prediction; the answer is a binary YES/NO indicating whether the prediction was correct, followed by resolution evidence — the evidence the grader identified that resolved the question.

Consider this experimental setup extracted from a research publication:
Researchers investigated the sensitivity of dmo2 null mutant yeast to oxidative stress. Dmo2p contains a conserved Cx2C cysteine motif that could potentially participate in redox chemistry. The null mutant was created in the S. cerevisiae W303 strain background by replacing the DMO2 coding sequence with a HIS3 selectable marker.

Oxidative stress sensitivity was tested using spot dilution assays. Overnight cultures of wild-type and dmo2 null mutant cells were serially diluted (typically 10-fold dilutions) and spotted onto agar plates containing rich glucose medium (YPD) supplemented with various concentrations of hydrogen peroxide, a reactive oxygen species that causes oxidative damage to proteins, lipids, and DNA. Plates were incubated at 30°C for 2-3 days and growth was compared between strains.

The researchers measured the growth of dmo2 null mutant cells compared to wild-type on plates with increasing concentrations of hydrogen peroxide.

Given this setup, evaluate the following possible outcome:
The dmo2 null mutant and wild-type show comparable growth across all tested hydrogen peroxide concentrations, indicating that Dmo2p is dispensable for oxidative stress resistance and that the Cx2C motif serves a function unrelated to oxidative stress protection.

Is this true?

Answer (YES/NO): NO